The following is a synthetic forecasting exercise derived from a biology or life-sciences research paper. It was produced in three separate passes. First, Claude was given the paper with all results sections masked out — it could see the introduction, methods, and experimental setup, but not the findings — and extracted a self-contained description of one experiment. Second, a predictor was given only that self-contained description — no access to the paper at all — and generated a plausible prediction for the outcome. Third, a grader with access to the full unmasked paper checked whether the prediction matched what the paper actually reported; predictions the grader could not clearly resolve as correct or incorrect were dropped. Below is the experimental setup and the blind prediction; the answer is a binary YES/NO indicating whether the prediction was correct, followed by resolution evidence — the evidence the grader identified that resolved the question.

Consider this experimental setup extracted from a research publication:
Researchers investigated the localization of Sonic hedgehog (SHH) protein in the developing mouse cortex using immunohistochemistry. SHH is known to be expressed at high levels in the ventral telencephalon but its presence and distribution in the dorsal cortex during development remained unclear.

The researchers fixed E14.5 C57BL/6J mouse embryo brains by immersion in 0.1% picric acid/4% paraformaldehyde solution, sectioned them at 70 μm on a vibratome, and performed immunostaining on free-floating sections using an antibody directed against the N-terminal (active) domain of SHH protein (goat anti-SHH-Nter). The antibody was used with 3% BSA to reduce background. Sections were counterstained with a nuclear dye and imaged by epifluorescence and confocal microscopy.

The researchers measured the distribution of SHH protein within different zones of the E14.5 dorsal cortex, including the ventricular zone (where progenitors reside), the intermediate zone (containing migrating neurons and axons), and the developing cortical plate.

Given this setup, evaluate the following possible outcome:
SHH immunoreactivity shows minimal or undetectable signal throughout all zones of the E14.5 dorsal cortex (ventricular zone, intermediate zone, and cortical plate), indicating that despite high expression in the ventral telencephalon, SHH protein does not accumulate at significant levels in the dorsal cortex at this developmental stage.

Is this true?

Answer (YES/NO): NO